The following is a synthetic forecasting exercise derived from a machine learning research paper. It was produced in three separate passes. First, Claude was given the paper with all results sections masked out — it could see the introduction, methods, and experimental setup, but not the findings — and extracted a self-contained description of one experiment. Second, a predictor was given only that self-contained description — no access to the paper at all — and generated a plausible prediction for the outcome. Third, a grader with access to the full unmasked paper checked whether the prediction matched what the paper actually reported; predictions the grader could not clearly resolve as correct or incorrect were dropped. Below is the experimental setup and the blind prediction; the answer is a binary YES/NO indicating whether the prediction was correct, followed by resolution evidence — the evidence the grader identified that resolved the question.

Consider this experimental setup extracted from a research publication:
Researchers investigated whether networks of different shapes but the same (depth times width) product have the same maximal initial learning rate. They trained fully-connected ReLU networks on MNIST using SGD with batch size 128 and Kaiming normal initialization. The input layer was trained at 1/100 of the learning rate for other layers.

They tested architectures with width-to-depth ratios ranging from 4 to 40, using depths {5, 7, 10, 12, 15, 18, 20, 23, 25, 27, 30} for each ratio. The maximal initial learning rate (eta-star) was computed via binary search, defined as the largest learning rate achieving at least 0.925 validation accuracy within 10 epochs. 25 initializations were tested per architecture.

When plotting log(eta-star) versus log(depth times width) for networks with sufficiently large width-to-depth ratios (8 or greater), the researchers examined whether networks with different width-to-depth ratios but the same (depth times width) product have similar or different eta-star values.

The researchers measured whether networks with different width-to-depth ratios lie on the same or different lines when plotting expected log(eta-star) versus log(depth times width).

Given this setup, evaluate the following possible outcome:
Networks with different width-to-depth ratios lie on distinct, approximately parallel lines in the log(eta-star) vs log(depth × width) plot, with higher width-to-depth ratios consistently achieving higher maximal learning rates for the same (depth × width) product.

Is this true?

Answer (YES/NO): NO